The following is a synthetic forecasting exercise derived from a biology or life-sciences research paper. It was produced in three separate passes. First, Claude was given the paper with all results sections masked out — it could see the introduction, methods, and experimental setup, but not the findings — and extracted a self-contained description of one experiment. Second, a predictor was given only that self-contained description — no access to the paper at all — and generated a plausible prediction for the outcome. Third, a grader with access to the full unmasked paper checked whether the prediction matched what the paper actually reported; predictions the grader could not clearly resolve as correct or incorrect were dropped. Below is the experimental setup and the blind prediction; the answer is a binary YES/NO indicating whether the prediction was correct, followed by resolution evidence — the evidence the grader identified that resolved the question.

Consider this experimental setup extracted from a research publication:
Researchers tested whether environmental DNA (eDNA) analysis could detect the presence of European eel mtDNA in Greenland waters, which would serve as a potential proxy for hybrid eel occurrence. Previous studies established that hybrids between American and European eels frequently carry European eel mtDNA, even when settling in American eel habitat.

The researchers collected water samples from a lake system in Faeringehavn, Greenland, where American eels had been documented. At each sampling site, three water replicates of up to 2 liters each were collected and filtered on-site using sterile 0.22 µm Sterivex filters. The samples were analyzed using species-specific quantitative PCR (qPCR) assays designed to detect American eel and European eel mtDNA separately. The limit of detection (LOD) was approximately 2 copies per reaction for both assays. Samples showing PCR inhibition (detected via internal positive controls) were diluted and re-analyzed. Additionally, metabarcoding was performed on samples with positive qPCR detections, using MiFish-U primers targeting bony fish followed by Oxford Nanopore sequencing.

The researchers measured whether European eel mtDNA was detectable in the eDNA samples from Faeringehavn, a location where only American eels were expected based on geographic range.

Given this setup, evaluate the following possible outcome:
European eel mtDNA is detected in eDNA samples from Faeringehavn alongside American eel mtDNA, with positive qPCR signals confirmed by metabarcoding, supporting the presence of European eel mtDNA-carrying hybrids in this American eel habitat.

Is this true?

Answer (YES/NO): YES